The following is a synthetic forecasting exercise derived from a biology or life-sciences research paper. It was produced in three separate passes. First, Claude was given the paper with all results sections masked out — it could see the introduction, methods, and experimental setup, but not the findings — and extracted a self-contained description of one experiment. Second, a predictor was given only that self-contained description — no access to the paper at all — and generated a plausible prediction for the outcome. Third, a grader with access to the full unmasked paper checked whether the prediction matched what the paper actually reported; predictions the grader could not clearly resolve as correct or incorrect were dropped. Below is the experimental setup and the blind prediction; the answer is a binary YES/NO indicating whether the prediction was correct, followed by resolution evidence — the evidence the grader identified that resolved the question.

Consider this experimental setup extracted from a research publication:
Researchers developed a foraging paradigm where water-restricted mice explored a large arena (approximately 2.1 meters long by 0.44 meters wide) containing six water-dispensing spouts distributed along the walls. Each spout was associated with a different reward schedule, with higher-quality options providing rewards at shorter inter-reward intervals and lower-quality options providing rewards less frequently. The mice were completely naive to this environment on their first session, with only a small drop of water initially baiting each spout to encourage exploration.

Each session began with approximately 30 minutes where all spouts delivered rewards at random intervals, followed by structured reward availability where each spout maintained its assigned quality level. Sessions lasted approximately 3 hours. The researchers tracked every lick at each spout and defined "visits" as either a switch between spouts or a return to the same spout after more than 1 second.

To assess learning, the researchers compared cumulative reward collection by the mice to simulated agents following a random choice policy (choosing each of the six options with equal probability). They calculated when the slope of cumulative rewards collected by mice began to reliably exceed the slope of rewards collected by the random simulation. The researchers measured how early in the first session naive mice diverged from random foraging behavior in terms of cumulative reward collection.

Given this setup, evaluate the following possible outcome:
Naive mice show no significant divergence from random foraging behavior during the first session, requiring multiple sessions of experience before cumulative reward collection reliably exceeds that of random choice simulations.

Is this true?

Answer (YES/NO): NO